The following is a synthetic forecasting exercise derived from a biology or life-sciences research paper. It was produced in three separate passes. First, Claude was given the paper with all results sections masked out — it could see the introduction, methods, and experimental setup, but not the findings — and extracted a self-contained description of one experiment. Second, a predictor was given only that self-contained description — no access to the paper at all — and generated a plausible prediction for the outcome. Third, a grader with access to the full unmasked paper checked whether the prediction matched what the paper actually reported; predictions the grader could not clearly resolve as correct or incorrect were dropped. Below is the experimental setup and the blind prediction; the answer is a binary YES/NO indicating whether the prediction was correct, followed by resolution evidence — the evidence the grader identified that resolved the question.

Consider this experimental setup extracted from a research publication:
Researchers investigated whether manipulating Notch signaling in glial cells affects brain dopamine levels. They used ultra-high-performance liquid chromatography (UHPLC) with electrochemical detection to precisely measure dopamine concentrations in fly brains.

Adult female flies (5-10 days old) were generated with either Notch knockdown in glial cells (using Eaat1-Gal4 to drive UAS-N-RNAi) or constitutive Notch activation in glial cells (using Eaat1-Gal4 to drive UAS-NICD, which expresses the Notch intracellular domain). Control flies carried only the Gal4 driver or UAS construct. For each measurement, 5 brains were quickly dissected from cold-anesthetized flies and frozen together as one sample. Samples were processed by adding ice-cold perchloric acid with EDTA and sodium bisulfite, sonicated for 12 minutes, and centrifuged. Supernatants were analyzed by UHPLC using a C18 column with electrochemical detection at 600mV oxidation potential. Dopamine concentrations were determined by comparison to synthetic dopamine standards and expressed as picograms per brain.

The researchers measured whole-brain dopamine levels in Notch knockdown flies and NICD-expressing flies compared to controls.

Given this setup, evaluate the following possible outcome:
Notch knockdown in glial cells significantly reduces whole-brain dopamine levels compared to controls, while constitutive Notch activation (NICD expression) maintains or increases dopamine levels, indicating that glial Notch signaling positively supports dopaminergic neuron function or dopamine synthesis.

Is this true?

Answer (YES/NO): NO